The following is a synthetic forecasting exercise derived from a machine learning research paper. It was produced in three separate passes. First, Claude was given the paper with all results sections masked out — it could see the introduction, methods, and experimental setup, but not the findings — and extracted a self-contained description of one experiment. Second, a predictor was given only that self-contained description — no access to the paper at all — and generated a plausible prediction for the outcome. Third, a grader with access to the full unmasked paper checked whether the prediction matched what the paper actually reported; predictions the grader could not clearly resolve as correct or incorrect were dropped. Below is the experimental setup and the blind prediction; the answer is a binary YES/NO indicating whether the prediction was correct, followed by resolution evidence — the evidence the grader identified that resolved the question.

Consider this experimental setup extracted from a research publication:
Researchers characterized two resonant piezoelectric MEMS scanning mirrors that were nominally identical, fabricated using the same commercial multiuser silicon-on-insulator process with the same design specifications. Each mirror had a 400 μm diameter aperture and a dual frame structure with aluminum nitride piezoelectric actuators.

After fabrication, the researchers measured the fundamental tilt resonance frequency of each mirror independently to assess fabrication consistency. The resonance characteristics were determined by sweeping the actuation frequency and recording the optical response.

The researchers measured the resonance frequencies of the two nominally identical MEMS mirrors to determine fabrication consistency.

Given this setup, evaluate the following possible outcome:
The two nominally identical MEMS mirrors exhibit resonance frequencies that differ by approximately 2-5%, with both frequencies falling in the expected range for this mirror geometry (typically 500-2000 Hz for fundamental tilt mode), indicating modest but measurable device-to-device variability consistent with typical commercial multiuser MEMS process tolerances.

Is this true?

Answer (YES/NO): NO